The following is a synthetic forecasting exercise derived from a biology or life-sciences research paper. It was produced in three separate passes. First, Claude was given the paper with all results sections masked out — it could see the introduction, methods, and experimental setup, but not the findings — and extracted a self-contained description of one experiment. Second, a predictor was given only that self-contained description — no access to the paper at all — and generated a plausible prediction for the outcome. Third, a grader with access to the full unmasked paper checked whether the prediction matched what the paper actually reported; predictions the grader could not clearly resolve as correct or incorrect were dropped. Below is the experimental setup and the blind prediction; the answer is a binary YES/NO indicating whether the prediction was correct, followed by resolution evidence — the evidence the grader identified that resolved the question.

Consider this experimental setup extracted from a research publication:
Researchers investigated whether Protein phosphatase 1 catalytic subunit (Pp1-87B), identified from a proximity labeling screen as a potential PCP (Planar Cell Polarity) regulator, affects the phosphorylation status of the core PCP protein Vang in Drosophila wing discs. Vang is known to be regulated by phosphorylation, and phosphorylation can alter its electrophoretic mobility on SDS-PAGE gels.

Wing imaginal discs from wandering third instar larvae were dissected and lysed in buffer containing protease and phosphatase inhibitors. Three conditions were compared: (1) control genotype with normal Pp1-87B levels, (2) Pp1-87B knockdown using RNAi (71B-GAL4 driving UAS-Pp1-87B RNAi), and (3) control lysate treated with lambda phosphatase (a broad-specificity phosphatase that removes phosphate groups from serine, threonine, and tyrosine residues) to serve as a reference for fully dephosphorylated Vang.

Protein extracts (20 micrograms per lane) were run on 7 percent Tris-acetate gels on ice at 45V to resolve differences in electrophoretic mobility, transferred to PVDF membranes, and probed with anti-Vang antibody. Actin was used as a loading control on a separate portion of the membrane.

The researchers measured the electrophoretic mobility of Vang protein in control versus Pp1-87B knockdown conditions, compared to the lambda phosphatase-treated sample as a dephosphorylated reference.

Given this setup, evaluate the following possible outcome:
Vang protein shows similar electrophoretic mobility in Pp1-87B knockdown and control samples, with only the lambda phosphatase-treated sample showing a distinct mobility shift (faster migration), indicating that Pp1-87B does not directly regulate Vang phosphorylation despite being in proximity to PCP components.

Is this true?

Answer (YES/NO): NO